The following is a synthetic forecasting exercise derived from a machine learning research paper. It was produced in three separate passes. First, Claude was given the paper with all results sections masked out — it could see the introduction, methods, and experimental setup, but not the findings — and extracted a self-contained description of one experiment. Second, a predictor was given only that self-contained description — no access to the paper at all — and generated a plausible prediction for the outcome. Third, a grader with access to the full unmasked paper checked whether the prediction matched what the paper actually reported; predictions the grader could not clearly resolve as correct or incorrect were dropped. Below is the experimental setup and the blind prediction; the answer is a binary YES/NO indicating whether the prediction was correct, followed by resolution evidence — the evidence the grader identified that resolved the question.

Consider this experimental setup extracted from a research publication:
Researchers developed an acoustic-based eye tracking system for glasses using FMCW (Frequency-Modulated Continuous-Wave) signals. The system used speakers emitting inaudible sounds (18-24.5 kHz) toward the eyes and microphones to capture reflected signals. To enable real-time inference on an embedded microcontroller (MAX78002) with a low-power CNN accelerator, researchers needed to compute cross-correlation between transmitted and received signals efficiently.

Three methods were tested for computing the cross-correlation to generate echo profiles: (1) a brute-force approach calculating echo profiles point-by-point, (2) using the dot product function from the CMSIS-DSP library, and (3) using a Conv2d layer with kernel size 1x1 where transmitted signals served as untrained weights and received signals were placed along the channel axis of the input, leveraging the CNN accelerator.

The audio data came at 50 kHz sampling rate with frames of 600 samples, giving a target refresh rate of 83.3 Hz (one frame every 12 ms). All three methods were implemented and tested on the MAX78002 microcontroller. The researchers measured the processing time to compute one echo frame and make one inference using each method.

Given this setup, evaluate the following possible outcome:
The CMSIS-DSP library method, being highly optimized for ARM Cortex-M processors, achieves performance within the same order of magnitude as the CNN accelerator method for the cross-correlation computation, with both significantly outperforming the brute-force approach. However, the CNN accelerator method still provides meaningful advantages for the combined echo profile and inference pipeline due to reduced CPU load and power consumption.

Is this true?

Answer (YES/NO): NO